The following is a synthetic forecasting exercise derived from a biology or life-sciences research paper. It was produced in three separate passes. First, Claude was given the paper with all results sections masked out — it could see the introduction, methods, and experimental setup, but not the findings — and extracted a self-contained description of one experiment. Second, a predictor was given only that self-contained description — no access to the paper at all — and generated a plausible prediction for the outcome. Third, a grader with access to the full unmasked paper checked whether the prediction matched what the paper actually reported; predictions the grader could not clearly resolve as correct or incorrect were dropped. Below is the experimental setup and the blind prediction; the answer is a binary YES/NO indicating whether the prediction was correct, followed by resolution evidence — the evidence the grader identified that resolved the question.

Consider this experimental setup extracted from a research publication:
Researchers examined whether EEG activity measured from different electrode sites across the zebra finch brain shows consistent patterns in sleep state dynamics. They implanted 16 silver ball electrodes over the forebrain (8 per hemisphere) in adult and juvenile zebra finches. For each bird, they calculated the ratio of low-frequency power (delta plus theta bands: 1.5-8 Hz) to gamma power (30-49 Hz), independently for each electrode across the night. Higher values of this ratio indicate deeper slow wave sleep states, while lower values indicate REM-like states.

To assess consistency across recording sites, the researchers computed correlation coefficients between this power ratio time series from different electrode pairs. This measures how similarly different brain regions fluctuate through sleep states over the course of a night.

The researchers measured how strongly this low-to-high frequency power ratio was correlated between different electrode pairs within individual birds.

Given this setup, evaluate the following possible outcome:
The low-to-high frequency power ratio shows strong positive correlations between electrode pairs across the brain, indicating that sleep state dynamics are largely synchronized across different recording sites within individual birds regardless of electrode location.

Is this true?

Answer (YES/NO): YES